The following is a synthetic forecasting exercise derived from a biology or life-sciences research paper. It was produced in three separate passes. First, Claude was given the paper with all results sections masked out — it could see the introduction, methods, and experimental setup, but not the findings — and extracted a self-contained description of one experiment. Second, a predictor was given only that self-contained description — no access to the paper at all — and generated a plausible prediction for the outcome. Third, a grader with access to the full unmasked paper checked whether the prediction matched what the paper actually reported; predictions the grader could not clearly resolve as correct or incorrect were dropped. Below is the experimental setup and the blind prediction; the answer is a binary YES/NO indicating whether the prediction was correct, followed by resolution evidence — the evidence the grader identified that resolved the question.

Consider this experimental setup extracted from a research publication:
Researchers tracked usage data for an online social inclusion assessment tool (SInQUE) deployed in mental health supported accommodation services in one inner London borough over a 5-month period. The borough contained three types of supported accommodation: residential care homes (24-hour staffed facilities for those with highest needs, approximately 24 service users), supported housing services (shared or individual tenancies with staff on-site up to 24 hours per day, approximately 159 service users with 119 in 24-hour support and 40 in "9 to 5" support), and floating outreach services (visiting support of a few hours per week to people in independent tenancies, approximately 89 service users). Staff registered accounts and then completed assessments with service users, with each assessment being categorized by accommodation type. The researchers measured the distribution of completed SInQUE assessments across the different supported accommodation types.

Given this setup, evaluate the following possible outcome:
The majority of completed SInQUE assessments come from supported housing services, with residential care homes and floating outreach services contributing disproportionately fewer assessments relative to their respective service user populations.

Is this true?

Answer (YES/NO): NO